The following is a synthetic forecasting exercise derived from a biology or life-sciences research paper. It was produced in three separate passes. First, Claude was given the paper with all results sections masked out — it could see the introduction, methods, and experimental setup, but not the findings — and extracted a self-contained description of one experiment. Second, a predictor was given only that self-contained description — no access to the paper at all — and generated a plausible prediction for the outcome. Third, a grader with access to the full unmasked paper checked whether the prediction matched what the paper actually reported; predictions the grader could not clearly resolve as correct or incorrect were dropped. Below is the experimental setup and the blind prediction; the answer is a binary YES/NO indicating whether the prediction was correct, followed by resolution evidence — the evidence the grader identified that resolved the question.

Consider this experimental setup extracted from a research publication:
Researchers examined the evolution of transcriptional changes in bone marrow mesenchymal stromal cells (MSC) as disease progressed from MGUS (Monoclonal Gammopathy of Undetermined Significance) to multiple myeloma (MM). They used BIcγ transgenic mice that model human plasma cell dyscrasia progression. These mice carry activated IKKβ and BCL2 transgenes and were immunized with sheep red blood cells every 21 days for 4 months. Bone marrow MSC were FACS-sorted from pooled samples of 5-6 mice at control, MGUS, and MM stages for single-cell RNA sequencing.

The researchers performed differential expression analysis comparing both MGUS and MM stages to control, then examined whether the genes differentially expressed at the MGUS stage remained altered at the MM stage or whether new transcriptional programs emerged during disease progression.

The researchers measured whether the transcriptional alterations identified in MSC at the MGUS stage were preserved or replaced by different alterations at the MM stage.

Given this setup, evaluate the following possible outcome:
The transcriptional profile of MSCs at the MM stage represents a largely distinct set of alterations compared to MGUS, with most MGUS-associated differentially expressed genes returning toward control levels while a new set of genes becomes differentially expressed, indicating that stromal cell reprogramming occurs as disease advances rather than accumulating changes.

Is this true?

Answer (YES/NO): NO